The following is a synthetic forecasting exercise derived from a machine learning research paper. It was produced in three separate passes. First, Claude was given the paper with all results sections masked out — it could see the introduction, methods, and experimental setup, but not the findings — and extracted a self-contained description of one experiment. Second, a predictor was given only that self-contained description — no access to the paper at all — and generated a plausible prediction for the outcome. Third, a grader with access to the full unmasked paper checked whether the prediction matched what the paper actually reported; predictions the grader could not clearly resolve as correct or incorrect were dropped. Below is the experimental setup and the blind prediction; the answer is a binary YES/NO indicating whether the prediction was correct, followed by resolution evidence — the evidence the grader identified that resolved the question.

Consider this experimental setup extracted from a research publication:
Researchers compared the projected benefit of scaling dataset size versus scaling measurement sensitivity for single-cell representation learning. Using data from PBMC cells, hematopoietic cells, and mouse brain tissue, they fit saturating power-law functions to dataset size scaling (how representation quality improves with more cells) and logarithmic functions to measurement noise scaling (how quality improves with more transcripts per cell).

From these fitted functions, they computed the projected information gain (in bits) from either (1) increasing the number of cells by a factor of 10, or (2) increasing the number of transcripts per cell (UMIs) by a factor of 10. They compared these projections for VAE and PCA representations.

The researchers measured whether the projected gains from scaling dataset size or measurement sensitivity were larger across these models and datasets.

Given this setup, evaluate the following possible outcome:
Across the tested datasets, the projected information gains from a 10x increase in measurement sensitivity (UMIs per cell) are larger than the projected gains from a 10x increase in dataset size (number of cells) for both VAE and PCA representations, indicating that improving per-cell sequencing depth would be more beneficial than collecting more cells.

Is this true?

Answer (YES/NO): YES